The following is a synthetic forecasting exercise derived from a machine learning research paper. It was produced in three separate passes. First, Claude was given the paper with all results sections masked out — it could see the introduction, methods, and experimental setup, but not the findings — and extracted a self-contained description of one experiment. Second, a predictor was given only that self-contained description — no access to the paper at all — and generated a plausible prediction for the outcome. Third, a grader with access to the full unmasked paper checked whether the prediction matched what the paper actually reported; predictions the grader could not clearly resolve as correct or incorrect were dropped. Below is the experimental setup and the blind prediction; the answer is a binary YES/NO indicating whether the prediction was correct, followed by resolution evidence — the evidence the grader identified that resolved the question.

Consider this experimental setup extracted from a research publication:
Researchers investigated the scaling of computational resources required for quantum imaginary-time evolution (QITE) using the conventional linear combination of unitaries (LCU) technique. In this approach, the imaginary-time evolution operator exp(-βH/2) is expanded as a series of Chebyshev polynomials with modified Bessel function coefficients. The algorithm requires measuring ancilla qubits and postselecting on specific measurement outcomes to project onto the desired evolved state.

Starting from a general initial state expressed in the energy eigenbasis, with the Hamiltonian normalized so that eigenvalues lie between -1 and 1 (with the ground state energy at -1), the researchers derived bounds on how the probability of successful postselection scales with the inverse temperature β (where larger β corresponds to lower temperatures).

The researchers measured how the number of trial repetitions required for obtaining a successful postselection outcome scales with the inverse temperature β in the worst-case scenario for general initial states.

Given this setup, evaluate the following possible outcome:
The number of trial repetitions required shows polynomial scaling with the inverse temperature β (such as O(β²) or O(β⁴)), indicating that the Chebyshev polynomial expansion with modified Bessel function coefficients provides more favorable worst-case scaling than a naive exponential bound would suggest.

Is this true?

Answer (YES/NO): NO